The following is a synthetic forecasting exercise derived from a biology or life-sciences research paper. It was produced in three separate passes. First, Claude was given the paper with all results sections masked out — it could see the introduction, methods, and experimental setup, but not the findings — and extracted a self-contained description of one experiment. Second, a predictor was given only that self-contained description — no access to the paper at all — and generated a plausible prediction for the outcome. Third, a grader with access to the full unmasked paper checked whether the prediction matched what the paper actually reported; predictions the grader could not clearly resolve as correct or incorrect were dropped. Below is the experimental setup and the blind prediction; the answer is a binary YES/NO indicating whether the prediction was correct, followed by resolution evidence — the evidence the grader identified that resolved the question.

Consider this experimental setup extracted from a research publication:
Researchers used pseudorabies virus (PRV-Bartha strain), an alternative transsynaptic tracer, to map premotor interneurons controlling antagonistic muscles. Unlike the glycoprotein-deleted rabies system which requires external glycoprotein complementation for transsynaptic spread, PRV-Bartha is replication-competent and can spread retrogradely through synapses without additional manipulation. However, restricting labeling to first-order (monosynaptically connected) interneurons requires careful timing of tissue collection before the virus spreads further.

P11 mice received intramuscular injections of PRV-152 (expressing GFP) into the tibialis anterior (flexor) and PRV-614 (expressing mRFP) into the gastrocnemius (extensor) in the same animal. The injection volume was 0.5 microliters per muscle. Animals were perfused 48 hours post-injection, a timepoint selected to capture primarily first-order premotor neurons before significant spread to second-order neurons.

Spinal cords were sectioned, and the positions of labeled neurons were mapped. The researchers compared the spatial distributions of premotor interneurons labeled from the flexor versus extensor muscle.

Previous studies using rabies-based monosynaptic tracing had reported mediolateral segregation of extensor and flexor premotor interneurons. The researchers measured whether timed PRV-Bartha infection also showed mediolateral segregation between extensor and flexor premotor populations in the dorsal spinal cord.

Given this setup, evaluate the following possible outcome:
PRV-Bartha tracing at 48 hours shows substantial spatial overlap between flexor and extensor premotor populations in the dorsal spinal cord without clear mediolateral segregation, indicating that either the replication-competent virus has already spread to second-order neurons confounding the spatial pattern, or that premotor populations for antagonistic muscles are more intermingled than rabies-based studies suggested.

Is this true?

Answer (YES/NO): YES